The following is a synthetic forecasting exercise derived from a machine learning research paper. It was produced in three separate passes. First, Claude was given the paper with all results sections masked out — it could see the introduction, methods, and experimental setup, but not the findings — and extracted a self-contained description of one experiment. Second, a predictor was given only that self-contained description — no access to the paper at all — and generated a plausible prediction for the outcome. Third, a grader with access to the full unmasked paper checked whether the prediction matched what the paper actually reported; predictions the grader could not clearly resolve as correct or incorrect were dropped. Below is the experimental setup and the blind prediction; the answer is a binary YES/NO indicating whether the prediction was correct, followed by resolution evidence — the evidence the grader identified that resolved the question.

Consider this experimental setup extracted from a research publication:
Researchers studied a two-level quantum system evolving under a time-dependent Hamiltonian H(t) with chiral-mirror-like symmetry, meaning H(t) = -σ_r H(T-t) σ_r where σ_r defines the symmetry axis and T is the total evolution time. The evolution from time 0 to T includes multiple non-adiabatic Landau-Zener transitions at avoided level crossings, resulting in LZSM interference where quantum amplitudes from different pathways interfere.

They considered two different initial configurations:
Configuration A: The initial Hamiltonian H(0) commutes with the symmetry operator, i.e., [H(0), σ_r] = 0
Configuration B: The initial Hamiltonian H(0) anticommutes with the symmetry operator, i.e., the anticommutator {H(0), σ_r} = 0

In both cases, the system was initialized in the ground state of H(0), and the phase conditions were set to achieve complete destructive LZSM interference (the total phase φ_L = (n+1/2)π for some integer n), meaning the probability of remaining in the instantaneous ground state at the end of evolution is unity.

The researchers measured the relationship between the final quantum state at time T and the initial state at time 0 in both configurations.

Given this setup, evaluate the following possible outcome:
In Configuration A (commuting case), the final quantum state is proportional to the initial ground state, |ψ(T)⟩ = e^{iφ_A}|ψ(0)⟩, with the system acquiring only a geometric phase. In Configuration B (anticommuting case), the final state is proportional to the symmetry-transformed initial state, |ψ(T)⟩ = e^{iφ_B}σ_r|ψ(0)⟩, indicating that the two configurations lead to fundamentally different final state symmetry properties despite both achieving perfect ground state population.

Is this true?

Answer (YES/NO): NO